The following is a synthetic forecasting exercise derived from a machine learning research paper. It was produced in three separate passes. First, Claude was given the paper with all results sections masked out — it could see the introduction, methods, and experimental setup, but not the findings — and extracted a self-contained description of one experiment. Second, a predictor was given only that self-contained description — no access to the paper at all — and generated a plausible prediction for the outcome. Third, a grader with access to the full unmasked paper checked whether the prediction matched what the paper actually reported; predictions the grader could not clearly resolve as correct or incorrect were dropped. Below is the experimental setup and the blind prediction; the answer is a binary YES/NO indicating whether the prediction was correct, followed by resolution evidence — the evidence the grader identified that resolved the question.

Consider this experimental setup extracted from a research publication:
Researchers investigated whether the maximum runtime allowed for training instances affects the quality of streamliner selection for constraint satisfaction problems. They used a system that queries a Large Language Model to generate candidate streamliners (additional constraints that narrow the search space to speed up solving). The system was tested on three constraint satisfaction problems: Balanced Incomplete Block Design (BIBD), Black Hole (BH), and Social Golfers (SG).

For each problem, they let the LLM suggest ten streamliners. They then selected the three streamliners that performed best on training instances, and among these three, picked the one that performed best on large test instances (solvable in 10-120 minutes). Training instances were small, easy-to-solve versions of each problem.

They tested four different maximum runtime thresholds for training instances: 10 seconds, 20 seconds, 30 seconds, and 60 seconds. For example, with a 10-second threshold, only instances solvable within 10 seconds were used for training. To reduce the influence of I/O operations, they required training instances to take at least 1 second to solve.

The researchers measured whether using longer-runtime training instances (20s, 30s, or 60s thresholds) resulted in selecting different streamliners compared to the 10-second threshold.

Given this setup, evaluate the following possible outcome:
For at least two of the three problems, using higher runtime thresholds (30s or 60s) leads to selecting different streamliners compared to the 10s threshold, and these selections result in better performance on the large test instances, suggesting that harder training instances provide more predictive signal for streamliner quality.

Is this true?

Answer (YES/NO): NO